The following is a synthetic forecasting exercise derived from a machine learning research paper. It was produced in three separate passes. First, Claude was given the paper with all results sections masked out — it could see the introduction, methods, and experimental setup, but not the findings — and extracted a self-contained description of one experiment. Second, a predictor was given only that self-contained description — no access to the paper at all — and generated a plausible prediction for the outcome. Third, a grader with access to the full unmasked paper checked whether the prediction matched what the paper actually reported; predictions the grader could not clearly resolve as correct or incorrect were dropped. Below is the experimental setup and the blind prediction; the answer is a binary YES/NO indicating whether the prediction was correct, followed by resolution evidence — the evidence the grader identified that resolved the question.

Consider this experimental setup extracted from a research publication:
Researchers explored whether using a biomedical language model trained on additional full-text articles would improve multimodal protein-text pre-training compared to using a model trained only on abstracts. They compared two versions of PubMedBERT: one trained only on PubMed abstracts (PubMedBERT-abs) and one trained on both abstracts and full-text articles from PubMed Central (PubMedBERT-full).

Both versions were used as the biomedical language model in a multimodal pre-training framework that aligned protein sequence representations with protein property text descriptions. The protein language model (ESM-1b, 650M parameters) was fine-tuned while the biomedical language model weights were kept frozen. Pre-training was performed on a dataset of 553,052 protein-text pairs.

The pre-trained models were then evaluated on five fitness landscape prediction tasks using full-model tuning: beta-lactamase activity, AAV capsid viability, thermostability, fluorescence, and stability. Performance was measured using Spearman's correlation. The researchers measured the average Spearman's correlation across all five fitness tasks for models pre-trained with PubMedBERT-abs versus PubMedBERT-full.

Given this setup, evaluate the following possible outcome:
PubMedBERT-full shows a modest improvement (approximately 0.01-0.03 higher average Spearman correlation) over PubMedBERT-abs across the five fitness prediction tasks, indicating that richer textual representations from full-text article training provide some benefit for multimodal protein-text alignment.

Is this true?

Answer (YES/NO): NO